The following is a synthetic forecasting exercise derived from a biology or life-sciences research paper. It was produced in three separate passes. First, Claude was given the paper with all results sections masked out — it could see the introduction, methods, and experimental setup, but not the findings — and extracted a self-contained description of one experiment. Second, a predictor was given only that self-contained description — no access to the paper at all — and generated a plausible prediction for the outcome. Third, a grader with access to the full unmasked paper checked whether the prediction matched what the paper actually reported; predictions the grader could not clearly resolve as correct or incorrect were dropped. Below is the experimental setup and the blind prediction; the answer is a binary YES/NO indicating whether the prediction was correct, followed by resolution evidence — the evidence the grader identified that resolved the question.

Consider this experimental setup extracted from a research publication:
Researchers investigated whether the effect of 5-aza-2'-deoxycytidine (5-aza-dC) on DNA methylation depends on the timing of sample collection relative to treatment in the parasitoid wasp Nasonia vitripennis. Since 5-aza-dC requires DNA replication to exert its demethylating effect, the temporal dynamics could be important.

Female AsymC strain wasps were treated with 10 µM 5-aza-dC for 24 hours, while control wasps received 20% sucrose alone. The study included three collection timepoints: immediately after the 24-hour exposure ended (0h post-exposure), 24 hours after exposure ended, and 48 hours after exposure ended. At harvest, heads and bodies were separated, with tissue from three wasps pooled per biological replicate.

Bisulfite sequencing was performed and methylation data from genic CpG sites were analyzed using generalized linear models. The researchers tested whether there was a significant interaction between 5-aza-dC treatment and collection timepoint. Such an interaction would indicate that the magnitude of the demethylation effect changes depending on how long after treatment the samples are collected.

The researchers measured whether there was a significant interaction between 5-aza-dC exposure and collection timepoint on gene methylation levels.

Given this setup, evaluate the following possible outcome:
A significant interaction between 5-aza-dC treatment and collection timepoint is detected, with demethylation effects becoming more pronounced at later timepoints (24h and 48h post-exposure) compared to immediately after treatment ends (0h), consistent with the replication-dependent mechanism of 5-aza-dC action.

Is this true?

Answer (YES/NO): YES